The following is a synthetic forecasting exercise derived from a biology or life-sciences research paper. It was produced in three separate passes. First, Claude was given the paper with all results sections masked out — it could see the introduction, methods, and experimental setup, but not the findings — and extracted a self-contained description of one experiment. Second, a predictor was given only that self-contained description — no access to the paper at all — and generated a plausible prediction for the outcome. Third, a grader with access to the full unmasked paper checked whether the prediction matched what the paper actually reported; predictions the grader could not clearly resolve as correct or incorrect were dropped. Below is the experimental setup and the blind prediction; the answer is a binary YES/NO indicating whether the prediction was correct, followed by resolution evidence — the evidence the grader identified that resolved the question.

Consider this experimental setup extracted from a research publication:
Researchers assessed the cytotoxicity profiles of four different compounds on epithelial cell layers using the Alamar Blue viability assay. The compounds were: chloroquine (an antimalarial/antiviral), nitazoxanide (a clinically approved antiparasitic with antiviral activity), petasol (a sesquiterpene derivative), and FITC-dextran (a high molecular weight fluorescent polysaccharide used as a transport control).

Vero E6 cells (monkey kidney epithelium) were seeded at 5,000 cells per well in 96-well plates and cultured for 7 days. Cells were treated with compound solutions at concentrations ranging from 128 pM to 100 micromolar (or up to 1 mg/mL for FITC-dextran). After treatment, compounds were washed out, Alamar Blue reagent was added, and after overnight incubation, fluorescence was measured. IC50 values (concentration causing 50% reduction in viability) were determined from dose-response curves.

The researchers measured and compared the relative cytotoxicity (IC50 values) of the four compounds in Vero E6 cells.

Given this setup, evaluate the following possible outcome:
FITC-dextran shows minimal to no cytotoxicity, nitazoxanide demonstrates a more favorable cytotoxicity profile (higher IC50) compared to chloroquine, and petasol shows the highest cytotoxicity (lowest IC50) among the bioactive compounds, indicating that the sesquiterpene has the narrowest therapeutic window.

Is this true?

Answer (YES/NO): NO